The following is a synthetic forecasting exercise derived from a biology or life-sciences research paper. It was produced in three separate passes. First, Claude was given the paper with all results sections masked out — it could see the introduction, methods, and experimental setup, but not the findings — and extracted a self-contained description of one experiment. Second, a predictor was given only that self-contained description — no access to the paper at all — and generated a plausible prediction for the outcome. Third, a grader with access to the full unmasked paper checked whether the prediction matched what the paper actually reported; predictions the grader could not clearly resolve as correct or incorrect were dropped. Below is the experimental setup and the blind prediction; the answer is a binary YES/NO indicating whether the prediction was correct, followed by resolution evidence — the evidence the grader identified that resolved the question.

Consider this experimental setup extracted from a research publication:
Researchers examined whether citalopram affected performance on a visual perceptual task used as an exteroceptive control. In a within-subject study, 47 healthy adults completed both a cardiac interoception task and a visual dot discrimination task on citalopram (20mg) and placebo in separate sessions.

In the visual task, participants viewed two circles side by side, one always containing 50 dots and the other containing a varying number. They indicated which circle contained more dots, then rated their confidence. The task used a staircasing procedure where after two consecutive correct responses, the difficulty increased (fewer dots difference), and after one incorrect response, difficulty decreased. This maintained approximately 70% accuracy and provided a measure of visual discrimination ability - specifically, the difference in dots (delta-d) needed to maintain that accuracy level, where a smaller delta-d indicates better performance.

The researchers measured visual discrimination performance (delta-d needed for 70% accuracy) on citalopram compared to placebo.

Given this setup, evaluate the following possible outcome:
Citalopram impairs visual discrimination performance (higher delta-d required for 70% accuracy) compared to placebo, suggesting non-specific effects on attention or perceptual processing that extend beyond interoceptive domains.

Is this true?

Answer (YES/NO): NO